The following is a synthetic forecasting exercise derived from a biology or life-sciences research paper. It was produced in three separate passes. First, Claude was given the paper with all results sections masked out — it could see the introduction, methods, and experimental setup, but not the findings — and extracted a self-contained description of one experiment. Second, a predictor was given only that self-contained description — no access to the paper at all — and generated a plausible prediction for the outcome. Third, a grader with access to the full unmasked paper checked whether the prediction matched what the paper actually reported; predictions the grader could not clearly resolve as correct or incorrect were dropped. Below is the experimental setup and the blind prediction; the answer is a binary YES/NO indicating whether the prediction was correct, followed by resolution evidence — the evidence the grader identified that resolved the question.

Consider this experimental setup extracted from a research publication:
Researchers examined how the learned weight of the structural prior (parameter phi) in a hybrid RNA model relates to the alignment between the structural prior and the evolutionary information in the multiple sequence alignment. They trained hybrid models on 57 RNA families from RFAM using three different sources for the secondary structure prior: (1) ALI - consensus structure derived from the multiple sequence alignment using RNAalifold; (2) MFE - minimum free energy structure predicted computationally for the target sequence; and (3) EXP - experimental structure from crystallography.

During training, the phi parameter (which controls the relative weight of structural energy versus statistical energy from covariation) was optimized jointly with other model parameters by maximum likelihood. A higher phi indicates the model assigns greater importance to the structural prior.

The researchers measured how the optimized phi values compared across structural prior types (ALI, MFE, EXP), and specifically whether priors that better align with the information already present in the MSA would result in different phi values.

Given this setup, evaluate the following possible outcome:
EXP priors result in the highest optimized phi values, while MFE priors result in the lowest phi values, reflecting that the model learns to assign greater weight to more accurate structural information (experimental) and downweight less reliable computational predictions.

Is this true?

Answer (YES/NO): NO